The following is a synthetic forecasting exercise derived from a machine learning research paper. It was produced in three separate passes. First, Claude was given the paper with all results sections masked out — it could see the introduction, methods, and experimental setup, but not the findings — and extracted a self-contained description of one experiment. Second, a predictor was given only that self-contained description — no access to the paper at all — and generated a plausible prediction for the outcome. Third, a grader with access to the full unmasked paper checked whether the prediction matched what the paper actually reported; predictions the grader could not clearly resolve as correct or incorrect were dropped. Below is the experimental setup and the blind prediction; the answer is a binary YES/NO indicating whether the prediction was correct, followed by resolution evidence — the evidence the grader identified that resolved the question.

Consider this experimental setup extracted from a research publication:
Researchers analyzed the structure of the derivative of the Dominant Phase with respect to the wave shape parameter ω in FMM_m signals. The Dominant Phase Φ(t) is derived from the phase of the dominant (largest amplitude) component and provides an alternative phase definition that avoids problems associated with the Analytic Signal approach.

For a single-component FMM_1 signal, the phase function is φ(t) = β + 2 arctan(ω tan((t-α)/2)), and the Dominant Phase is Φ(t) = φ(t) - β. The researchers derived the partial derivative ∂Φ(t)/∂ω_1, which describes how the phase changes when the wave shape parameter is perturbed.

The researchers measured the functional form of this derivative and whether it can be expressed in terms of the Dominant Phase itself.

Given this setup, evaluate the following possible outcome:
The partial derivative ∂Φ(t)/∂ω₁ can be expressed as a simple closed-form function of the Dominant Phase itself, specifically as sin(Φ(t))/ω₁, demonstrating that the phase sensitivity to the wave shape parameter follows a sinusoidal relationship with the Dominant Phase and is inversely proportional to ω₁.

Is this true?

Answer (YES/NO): YES